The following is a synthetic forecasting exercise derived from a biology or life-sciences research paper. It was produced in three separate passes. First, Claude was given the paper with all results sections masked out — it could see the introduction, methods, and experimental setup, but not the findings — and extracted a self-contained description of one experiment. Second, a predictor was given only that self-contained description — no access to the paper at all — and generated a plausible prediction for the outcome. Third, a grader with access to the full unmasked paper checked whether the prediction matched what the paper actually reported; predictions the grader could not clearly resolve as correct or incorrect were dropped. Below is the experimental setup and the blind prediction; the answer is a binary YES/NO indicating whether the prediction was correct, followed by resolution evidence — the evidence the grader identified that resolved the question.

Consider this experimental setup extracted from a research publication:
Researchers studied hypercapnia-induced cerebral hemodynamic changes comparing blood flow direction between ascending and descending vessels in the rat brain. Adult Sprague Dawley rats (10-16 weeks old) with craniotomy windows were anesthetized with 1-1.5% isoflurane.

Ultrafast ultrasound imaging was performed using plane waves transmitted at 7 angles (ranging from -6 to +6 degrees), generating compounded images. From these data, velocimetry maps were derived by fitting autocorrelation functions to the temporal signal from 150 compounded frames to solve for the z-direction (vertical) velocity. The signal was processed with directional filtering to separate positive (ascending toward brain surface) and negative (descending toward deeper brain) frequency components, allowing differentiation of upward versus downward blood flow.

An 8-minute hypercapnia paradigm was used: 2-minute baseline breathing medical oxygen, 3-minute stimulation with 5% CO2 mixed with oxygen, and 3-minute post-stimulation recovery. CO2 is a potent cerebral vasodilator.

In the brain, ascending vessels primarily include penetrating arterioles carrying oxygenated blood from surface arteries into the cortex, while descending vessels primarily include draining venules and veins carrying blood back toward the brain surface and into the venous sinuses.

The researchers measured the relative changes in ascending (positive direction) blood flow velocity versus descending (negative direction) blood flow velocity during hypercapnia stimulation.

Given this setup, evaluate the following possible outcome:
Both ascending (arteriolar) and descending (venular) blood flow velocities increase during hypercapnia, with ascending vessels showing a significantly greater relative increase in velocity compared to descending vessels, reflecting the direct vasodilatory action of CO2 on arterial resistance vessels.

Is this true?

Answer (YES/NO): NO